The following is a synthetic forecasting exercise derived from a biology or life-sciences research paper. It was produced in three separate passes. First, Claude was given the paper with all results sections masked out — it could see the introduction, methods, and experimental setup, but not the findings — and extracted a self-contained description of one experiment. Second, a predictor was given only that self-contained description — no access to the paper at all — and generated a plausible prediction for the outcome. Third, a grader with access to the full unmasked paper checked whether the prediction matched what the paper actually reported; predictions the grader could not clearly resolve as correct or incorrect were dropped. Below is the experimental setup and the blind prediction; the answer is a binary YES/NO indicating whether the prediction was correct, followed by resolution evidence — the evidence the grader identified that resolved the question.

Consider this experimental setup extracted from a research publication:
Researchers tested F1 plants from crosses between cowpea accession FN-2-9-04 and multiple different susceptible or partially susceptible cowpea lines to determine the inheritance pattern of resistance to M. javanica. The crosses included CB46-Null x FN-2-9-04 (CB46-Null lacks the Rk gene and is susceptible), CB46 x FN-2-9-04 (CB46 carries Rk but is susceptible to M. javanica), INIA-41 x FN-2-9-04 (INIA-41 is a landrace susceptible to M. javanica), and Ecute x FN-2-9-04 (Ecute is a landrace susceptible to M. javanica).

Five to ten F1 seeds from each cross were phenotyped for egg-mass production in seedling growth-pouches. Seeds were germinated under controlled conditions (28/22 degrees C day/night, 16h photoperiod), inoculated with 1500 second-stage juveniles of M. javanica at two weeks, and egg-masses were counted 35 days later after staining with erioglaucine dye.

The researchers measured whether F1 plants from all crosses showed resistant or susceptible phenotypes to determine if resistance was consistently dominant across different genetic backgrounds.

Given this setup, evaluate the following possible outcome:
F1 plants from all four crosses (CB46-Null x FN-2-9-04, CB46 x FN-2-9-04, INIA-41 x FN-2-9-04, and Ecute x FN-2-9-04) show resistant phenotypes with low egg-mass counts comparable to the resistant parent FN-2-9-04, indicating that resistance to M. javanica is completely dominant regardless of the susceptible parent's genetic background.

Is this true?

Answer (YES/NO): NO